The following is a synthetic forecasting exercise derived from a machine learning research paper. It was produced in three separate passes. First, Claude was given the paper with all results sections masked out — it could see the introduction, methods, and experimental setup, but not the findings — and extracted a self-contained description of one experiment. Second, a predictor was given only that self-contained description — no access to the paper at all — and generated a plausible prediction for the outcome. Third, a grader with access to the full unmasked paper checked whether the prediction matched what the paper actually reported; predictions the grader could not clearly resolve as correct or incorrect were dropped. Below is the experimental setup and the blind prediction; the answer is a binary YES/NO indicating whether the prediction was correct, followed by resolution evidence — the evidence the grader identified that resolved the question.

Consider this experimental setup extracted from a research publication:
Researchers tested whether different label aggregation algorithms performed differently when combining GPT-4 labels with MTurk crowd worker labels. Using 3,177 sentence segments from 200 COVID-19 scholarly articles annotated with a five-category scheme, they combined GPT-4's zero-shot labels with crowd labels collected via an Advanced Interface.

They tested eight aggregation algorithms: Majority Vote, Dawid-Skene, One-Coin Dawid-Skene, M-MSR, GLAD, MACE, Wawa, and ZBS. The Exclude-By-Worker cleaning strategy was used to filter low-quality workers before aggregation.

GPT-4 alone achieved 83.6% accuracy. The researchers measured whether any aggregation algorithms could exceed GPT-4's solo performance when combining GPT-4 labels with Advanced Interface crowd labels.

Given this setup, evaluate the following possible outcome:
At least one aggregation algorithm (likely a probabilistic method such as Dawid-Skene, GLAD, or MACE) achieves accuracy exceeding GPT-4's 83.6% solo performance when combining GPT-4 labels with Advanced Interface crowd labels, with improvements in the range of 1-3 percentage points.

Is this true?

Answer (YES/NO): NO